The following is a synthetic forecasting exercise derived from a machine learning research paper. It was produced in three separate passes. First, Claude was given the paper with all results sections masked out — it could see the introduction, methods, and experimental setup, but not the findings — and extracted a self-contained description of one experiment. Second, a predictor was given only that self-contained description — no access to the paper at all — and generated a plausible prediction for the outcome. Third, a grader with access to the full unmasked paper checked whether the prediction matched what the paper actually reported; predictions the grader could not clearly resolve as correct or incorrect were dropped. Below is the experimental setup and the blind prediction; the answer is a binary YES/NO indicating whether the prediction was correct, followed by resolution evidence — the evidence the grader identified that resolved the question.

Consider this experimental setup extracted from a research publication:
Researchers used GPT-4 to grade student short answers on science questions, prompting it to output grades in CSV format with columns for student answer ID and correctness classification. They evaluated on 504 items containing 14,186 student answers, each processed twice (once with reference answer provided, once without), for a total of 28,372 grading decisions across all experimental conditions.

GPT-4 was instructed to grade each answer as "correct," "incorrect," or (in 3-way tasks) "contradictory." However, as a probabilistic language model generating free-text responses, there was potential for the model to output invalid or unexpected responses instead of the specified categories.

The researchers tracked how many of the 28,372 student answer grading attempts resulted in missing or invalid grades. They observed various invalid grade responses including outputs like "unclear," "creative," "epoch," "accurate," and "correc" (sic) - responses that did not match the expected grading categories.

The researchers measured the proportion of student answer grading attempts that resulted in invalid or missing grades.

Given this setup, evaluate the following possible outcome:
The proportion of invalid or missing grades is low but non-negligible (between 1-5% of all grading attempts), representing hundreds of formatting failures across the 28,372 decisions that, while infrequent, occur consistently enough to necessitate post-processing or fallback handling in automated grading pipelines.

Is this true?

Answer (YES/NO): NO